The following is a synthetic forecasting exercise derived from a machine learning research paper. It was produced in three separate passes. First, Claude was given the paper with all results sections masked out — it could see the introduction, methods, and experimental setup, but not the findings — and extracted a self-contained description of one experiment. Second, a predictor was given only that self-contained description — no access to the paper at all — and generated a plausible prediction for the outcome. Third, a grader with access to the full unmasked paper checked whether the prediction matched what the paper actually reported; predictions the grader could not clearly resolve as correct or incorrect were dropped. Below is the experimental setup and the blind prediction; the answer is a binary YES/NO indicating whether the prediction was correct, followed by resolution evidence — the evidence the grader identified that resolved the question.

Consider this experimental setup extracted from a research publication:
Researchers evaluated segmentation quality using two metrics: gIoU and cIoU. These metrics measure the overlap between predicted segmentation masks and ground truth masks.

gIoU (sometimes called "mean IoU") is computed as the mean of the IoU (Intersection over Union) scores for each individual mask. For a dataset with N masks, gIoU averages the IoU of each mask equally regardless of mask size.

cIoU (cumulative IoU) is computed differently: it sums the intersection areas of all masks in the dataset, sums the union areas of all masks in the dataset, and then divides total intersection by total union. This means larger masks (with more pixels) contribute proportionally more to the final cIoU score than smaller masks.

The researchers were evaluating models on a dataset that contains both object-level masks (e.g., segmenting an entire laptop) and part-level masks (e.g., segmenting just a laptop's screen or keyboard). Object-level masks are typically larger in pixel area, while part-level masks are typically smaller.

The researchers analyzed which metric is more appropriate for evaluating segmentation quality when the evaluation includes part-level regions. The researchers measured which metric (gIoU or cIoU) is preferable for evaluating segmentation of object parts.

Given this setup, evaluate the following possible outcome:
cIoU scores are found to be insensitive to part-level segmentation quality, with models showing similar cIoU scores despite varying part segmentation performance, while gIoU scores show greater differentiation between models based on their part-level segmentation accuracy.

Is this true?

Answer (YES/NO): NO